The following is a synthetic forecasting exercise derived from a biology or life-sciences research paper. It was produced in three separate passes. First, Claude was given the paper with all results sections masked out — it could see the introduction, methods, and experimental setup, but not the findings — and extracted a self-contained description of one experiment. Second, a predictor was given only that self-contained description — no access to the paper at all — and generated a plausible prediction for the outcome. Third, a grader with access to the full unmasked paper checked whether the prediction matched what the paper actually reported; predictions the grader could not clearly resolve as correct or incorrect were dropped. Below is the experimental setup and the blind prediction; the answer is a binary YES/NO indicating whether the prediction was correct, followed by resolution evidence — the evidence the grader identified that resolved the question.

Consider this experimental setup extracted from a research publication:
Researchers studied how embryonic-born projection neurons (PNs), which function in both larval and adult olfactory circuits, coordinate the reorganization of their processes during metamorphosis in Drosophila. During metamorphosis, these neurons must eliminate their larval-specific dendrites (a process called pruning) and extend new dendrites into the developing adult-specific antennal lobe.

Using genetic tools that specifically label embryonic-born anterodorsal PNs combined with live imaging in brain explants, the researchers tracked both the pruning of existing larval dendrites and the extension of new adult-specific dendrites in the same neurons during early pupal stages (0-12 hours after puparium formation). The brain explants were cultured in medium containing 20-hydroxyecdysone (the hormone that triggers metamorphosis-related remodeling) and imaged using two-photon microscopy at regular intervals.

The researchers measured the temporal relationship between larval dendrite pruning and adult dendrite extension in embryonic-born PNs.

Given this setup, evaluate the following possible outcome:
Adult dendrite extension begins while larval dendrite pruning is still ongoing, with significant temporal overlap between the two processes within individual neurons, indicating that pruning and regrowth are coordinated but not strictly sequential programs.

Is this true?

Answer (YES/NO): YES